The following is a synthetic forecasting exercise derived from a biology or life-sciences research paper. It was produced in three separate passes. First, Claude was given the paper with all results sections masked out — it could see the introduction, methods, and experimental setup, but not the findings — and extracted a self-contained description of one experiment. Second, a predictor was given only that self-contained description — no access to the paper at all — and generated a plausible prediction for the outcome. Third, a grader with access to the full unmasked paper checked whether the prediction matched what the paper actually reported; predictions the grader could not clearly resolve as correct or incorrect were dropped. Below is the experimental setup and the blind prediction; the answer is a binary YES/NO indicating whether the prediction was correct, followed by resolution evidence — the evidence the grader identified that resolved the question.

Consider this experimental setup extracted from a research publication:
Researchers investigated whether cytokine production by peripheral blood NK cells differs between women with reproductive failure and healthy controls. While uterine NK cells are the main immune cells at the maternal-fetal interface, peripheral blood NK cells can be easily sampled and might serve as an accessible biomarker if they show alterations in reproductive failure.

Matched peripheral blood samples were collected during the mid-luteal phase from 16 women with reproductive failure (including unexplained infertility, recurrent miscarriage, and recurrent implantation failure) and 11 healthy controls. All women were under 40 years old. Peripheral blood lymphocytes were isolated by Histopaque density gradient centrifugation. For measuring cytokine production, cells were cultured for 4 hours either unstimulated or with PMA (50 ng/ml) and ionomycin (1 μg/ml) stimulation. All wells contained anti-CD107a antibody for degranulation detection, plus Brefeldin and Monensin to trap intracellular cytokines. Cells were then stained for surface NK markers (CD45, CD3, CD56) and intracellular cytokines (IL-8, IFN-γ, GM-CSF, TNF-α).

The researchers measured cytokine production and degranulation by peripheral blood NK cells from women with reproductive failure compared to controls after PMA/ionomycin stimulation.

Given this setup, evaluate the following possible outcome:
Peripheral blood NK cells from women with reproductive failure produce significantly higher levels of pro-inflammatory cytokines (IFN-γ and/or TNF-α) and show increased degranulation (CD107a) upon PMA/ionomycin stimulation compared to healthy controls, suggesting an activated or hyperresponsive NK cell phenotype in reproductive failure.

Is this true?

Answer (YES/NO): NO